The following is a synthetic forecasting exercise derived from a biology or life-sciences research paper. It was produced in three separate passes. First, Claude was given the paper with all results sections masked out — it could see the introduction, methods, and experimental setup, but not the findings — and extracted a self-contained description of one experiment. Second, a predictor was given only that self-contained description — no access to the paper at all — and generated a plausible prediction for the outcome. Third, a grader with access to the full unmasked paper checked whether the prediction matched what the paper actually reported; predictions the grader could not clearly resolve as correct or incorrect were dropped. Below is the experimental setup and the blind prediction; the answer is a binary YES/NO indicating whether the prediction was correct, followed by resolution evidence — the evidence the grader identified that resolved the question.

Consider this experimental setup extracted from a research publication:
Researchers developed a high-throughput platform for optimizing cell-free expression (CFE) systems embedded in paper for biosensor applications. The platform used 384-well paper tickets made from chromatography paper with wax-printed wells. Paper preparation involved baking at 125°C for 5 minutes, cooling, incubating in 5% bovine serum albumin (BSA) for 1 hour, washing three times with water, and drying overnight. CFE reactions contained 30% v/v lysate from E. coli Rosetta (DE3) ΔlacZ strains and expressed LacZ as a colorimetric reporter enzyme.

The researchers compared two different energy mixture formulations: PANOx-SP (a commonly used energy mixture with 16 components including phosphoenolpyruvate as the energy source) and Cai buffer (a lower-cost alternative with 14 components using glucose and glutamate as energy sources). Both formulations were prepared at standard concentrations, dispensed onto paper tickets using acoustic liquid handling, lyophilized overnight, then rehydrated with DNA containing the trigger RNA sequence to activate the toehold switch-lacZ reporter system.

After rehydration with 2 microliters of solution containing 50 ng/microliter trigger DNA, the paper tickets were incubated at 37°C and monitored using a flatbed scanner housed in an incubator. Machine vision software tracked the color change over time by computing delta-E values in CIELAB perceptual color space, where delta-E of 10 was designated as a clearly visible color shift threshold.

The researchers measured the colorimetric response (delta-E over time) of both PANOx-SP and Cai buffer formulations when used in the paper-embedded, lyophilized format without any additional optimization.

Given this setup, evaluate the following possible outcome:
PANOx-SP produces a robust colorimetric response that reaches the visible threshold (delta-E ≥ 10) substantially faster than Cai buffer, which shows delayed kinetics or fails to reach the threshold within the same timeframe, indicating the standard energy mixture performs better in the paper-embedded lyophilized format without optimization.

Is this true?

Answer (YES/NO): YES